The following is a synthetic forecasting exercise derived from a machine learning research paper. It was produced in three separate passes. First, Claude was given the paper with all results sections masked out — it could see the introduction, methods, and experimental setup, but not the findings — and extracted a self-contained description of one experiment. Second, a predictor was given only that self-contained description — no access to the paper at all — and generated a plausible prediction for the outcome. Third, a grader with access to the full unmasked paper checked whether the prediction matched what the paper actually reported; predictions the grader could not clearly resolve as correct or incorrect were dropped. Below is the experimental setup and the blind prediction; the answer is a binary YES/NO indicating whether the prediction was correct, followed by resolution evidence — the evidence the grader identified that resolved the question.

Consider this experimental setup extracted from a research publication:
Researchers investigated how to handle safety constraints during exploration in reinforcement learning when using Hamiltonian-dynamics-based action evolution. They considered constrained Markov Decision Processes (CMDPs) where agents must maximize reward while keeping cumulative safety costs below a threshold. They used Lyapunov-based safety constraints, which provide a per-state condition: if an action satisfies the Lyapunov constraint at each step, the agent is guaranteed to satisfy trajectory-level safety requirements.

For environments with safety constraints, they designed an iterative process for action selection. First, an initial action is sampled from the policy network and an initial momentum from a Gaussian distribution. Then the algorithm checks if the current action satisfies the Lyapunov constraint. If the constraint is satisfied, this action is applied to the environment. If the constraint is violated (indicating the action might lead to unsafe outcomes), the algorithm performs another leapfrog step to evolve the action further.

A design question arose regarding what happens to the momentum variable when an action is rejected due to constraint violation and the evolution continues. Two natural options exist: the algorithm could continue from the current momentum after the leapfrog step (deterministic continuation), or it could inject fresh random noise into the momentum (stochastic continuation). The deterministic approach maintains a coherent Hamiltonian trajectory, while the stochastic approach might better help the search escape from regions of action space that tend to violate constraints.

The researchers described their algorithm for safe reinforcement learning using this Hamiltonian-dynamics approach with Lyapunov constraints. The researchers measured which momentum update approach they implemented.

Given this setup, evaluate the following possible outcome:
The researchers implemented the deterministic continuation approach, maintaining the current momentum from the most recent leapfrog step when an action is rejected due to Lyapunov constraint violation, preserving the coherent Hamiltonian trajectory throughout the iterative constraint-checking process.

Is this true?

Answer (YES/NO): NO